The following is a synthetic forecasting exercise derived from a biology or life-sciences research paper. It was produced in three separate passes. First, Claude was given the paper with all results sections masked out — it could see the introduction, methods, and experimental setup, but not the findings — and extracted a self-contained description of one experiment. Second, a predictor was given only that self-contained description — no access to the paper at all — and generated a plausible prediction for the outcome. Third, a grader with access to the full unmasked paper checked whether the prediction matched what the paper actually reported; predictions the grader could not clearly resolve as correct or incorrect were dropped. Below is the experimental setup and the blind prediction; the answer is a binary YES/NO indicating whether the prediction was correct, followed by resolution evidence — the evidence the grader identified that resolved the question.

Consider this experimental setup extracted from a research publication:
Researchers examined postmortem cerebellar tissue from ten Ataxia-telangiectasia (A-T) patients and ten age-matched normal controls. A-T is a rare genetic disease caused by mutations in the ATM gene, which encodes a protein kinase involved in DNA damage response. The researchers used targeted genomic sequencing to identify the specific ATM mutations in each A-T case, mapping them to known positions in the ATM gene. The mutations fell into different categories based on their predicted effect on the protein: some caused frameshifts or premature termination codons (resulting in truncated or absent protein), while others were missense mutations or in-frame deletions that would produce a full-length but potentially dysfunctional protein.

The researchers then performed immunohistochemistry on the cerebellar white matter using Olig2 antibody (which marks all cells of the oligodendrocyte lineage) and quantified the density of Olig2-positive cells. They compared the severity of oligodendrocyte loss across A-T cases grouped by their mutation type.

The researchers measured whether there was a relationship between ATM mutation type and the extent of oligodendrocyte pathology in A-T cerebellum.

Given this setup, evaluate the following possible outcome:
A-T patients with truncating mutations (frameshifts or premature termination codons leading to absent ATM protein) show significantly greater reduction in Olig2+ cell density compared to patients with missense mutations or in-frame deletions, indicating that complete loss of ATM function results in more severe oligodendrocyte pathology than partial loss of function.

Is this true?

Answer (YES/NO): NO